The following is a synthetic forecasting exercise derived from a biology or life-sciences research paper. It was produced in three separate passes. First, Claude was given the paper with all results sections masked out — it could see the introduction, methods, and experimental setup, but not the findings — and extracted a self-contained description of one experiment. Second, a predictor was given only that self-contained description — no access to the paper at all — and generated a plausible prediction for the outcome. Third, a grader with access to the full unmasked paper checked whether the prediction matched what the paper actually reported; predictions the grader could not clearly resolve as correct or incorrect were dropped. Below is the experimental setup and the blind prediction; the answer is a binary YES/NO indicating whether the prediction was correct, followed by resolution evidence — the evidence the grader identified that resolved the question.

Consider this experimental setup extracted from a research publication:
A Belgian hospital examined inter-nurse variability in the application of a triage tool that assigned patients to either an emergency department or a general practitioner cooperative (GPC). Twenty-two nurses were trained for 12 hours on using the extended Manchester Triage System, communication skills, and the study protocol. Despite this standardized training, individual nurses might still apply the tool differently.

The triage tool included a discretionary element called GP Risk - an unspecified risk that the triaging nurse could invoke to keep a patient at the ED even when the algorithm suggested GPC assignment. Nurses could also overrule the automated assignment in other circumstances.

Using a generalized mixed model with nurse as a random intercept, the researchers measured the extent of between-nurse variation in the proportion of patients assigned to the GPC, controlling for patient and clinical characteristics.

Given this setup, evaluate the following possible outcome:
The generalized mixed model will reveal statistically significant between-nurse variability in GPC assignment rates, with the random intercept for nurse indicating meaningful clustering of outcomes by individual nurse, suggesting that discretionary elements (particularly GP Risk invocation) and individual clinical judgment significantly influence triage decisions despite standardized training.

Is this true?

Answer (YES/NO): NO